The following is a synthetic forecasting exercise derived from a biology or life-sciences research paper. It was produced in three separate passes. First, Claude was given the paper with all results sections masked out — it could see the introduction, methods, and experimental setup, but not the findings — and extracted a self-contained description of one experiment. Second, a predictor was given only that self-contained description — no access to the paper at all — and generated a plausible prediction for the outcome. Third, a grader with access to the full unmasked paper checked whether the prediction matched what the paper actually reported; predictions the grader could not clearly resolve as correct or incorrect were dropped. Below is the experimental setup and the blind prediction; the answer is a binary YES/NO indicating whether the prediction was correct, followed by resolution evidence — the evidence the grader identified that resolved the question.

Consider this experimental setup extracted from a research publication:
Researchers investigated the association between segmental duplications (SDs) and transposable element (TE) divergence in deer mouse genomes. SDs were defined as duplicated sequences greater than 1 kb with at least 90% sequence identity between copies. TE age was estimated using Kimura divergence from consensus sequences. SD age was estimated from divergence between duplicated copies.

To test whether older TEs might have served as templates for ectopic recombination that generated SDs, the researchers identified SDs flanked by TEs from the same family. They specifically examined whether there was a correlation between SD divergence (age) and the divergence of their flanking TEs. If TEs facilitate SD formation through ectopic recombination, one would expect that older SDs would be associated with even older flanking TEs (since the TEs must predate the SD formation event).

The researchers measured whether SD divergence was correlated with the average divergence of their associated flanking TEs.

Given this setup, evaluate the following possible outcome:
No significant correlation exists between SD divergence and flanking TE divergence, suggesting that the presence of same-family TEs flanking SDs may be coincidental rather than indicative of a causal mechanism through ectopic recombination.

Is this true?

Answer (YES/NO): NO